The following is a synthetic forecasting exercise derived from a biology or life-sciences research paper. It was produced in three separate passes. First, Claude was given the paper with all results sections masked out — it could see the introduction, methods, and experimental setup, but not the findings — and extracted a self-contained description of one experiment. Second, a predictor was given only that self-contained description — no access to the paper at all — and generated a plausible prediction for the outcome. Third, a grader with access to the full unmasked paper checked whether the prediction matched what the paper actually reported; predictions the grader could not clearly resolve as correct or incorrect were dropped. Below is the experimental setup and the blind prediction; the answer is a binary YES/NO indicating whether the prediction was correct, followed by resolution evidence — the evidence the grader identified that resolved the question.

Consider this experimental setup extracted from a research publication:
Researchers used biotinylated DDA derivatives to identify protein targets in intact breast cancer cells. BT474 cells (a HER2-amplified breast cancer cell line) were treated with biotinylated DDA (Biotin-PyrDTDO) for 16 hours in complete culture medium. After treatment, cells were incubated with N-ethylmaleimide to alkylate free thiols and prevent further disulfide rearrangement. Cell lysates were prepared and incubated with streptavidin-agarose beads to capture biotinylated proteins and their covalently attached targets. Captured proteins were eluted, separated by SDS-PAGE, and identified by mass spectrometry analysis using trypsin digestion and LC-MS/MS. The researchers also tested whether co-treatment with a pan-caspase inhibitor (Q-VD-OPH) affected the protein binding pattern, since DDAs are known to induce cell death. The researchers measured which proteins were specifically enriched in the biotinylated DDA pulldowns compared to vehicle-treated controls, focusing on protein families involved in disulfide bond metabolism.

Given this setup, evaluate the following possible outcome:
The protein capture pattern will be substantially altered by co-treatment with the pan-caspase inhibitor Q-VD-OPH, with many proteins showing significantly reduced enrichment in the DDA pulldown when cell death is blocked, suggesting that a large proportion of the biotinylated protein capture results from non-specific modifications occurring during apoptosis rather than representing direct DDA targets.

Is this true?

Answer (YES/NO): NO